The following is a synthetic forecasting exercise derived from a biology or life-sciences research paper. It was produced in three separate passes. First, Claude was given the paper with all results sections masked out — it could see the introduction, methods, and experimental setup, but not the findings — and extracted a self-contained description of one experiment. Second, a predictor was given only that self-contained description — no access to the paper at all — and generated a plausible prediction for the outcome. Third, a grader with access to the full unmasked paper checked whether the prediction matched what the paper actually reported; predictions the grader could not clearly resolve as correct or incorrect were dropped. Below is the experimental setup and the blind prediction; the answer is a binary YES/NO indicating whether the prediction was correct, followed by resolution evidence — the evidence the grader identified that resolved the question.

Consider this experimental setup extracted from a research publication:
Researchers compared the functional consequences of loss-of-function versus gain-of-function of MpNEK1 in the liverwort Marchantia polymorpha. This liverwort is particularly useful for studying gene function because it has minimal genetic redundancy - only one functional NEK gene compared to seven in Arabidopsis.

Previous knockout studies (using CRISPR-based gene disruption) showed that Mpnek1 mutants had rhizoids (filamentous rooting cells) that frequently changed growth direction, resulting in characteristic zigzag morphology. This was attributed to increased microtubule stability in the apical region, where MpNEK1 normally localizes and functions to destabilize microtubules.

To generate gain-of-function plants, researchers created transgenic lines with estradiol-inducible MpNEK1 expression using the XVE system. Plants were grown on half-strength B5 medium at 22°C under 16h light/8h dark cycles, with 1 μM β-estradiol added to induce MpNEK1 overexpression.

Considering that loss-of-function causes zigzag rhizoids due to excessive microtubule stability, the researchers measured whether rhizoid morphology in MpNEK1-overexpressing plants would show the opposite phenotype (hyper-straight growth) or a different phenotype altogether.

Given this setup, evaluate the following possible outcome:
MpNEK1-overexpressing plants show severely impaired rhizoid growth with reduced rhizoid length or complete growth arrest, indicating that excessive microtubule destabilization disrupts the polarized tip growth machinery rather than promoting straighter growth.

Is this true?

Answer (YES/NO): YES